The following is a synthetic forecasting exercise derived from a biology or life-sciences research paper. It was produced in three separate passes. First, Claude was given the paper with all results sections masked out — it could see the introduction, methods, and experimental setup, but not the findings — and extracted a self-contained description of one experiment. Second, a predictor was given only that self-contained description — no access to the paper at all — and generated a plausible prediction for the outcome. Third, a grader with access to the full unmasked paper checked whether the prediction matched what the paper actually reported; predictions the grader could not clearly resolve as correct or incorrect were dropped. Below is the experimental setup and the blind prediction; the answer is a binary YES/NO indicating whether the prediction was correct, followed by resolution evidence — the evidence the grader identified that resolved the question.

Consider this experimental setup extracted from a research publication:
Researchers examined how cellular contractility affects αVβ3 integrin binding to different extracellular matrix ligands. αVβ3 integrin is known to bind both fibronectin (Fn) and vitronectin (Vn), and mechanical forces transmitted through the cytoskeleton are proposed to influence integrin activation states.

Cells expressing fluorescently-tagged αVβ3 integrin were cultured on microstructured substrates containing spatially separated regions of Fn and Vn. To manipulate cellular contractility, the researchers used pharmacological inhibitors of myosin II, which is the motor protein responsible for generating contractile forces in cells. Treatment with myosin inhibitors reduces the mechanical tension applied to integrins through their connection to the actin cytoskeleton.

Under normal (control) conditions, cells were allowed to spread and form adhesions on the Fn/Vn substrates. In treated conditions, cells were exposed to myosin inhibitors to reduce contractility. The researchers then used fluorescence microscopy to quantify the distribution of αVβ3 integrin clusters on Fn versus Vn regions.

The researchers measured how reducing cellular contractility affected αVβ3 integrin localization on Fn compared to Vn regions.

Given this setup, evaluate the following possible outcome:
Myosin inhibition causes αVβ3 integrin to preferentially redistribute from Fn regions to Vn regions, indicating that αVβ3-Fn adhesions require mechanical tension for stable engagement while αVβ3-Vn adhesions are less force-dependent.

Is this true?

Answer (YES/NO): YES